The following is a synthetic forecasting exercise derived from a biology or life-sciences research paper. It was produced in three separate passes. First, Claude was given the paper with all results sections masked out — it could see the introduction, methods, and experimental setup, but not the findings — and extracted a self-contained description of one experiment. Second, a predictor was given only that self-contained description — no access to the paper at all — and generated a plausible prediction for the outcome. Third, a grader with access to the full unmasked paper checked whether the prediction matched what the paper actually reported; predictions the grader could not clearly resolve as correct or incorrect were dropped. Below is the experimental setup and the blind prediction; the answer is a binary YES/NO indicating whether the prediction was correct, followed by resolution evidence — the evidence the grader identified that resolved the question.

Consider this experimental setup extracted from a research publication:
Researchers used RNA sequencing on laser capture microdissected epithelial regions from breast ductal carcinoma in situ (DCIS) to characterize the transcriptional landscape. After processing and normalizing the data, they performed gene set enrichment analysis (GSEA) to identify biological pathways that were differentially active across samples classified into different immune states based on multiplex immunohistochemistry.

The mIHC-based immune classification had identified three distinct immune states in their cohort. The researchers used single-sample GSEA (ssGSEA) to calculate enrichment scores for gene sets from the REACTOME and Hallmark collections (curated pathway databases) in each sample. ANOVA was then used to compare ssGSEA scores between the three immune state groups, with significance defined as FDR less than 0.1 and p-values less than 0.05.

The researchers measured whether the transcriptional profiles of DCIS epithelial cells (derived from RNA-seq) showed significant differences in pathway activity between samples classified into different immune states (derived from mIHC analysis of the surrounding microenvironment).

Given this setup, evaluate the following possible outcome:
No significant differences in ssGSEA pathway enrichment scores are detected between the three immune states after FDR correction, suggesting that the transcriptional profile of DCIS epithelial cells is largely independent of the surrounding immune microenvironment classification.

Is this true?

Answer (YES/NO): NO